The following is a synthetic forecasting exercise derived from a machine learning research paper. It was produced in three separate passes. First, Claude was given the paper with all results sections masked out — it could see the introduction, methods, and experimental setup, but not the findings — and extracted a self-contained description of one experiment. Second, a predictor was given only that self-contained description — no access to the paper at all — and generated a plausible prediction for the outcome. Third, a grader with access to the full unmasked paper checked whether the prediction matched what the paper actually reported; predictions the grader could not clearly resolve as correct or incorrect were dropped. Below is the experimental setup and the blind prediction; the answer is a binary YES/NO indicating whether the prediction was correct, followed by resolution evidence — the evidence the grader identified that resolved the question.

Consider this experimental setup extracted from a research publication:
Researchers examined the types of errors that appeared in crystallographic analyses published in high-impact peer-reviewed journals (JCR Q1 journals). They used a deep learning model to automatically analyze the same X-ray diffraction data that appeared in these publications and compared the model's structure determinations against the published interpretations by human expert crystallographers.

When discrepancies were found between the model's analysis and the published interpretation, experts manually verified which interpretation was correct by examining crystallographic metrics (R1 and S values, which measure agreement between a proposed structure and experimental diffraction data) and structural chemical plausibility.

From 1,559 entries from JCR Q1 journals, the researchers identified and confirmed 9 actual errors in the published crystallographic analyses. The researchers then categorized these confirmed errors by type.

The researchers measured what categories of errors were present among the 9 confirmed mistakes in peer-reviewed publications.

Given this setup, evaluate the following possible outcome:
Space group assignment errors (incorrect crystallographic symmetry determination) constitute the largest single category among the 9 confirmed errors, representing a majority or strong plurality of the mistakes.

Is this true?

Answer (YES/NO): NO